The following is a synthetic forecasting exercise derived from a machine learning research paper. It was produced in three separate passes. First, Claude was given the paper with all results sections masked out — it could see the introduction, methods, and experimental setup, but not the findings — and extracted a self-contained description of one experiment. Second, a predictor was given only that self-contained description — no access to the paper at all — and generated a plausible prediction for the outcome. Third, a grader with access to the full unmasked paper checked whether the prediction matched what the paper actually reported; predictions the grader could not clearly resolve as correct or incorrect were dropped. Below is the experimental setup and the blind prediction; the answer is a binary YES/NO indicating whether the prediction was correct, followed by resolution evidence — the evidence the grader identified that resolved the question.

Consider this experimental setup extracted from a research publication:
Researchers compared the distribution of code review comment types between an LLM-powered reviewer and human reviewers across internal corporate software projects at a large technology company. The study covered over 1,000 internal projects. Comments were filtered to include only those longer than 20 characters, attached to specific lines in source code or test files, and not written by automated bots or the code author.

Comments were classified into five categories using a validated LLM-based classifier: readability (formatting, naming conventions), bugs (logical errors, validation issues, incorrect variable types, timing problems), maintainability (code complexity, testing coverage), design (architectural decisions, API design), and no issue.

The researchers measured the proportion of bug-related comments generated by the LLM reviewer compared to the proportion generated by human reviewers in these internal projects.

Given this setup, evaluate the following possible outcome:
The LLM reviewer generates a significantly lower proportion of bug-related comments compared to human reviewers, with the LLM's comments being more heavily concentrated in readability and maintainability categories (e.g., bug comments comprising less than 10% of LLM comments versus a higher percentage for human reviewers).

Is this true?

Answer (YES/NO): NO